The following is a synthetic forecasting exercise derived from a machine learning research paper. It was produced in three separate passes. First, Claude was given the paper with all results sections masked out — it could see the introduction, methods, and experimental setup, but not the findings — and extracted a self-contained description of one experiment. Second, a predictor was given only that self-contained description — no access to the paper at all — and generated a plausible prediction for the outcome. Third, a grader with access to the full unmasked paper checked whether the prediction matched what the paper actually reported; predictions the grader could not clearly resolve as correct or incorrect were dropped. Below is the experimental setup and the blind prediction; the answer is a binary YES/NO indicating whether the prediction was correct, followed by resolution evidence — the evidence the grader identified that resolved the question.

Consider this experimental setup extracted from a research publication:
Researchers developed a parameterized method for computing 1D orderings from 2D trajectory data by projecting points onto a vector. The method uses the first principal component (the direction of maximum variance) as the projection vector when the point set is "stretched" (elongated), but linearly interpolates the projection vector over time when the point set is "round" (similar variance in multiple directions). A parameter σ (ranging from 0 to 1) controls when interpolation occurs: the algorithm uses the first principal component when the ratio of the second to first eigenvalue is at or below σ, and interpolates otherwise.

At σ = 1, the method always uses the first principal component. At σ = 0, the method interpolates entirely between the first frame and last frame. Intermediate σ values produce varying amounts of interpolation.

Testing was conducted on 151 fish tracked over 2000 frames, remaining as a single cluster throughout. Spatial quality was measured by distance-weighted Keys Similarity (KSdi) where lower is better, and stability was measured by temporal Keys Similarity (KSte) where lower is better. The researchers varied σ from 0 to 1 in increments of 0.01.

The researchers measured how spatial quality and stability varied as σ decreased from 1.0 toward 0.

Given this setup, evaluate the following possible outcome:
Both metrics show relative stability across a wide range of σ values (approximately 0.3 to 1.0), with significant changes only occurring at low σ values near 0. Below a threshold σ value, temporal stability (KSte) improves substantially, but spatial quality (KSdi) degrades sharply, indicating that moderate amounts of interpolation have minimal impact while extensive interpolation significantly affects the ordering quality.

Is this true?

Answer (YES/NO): NO